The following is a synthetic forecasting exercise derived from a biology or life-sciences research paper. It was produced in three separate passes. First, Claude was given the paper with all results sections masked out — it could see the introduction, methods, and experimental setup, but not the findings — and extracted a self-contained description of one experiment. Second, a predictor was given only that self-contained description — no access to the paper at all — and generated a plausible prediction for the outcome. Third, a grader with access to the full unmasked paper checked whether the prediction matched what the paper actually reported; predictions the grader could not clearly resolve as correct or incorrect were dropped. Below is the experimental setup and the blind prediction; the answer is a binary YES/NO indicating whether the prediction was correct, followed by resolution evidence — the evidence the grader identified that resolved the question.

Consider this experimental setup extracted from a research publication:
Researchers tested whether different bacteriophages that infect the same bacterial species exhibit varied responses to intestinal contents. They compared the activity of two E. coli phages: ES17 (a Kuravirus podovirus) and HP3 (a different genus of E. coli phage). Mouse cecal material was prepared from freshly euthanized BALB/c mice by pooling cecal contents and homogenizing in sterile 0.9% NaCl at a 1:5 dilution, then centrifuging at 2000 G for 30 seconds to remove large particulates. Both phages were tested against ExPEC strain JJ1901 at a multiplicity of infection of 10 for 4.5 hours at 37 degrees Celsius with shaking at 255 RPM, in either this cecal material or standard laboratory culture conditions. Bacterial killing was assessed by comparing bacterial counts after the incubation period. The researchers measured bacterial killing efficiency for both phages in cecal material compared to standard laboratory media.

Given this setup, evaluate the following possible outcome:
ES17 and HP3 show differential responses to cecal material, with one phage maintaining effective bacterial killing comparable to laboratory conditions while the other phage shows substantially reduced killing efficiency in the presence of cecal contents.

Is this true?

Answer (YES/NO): NO